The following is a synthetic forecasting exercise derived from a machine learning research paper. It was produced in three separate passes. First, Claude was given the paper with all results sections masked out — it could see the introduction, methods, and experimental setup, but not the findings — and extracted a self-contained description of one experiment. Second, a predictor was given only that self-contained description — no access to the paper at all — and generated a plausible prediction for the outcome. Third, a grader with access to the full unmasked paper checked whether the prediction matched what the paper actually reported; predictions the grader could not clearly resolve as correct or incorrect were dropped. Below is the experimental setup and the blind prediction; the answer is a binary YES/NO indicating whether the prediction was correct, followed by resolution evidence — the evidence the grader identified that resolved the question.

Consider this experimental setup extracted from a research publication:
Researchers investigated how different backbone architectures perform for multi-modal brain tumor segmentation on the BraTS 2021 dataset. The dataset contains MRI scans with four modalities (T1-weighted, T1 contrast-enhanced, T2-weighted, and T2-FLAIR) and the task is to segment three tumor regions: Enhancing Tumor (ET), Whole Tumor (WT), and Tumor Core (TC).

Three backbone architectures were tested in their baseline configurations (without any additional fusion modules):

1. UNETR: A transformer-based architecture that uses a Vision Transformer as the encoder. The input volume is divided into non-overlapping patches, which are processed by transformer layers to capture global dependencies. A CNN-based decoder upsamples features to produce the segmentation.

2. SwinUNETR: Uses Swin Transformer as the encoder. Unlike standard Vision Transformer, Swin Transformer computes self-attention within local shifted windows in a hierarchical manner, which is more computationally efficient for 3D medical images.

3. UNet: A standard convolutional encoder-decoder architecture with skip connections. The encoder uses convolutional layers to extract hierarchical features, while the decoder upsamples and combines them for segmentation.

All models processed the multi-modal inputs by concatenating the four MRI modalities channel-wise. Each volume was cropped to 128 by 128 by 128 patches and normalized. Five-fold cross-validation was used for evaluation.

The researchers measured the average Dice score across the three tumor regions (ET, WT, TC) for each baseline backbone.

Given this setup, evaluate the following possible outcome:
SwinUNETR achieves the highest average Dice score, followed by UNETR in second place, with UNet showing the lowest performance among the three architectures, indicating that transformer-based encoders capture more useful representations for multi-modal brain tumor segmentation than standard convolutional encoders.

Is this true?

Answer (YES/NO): NO